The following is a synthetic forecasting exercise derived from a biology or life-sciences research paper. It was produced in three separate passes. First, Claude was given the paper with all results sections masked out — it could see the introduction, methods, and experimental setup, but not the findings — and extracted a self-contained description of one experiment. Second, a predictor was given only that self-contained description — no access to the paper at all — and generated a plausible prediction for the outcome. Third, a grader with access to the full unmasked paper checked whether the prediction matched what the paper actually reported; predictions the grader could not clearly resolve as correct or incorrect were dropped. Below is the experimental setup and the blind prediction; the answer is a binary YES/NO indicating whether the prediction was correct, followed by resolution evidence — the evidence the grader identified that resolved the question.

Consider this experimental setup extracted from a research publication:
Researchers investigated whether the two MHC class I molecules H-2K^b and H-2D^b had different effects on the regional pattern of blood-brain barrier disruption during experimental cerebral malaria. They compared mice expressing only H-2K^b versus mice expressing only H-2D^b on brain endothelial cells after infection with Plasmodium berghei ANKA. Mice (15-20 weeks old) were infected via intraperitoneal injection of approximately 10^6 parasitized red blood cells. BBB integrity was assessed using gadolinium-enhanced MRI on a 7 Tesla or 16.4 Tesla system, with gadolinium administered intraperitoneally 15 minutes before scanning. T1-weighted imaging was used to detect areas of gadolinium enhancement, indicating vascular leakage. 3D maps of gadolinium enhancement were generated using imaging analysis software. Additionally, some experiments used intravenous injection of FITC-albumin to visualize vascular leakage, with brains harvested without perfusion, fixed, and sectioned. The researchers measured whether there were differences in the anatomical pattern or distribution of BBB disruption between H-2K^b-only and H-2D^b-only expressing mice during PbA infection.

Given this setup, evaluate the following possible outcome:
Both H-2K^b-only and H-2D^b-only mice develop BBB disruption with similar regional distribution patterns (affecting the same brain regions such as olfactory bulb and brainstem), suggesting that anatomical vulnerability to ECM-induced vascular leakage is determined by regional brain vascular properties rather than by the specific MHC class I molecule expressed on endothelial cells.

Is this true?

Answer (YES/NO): YES